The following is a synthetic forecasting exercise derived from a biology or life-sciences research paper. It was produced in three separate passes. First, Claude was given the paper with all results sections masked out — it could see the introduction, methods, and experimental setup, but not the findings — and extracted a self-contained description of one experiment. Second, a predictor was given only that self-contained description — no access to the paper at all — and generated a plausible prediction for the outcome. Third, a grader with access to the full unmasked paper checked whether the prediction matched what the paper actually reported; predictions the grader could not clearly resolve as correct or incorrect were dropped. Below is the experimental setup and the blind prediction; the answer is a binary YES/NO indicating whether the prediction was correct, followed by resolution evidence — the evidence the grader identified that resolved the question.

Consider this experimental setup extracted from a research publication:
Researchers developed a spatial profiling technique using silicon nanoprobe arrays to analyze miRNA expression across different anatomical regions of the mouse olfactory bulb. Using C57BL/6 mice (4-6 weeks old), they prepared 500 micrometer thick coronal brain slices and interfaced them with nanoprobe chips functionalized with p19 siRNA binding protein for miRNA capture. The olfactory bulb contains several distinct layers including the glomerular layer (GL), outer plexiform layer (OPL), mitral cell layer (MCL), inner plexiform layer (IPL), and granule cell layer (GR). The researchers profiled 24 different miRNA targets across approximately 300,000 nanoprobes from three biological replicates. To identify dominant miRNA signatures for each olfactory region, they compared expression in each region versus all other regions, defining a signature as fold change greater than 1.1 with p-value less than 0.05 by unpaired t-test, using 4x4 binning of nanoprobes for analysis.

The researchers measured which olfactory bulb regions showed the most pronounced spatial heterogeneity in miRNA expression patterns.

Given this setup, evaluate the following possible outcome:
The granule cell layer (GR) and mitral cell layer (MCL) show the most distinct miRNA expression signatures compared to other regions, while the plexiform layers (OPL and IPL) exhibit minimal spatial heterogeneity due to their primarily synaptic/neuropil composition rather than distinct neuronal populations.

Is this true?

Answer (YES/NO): NO